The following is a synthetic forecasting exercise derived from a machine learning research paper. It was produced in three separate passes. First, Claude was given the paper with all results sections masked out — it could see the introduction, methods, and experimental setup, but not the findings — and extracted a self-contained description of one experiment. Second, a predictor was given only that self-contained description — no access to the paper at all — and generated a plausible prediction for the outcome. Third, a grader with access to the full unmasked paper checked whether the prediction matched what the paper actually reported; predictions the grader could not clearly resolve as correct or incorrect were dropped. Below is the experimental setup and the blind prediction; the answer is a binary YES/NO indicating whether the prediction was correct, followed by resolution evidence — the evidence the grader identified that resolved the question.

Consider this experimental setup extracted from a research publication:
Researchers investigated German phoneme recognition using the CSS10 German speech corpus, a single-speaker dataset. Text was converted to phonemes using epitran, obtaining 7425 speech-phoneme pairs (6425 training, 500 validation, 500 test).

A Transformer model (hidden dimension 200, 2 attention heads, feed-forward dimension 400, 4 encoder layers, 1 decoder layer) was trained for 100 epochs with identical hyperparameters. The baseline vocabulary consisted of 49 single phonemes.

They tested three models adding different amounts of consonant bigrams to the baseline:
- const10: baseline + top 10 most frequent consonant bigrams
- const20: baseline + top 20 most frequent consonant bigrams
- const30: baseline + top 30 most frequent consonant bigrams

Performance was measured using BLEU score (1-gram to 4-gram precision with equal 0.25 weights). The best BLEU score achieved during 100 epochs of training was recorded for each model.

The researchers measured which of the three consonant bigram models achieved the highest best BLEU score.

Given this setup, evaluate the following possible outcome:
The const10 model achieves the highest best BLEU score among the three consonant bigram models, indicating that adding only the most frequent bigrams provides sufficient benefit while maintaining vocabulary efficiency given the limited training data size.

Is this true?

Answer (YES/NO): NO